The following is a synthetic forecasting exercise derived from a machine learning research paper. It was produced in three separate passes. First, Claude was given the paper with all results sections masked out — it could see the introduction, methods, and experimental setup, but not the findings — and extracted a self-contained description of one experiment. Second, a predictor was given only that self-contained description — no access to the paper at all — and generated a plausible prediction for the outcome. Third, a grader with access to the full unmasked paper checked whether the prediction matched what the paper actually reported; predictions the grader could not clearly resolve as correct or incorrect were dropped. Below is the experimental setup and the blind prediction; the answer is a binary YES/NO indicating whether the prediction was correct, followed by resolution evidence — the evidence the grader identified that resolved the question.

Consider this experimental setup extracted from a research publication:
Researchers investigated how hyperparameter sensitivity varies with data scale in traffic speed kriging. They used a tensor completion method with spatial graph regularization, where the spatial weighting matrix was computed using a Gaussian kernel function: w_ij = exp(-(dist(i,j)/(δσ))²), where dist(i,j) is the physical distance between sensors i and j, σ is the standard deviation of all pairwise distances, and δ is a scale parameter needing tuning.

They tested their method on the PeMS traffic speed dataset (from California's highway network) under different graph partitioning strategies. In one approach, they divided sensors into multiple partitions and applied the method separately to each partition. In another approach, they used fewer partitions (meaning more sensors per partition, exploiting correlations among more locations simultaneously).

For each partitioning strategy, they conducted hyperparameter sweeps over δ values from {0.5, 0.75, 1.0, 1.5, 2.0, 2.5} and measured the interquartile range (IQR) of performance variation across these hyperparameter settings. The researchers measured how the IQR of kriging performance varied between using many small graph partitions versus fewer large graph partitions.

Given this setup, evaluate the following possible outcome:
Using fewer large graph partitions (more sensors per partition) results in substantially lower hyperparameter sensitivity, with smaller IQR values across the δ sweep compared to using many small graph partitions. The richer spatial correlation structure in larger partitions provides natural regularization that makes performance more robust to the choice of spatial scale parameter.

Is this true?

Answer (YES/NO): YES